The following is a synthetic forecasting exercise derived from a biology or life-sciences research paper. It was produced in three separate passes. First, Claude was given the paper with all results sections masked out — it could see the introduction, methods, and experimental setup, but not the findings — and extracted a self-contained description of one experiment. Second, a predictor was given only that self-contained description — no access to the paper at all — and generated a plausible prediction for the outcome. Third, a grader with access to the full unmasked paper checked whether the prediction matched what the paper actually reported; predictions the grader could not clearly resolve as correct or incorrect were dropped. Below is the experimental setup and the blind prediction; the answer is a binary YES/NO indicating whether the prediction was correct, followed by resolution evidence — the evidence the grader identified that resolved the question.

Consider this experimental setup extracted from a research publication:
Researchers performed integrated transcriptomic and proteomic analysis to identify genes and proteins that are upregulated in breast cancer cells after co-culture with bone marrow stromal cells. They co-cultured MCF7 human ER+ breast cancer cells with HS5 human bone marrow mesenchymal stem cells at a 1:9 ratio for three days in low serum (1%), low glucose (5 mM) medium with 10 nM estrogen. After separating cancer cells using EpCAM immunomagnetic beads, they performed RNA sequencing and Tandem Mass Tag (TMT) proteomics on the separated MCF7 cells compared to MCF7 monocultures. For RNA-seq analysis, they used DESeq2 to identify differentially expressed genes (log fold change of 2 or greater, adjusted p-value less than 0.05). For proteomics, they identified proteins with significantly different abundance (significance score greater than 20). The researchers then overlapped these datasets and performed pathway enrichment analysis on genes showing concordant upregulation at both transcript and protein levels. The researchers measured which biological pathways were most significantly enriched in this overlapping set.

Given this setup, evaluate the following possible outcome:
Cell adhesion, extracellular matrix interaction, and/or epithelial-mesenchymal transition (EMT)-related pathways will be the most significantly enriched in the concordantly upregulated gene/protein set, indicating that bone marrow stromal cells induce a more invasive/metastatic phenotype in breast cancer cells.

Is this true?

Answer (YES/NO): NO